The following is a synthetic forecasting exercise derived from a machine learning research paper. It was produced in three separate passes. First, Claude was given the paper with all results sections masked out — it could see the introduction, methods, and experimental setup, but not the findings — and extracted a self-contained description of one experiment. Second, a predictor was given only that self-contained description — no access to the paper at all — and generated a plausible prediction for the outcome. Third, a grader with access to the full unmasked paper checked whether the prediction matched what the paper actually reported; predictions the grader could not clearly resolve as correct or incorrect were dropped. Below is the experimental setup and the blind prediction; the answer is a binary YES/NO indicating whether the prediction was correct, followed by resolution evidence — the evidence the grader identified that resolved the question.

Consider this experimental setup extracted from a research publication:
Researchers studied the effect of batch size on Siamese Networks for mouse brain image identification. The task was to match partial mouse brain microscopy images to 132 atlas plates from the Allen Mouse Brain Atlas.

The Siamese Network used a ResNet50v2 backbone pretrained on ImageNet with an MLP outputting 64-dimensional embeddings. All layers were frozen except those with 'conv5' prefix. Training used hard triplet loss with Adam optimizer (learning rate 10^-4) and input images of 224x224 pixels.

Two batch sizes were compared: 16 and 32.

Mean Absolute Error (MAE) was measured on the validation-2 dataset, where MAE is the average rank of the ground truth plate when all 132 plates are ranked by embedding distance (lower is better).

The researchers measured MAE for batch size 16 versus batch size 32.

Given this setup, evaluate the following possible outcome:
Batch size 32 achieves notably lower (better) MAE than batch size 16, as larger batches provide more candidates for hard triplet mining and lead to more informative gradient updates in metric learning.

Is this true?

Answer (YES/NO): NO